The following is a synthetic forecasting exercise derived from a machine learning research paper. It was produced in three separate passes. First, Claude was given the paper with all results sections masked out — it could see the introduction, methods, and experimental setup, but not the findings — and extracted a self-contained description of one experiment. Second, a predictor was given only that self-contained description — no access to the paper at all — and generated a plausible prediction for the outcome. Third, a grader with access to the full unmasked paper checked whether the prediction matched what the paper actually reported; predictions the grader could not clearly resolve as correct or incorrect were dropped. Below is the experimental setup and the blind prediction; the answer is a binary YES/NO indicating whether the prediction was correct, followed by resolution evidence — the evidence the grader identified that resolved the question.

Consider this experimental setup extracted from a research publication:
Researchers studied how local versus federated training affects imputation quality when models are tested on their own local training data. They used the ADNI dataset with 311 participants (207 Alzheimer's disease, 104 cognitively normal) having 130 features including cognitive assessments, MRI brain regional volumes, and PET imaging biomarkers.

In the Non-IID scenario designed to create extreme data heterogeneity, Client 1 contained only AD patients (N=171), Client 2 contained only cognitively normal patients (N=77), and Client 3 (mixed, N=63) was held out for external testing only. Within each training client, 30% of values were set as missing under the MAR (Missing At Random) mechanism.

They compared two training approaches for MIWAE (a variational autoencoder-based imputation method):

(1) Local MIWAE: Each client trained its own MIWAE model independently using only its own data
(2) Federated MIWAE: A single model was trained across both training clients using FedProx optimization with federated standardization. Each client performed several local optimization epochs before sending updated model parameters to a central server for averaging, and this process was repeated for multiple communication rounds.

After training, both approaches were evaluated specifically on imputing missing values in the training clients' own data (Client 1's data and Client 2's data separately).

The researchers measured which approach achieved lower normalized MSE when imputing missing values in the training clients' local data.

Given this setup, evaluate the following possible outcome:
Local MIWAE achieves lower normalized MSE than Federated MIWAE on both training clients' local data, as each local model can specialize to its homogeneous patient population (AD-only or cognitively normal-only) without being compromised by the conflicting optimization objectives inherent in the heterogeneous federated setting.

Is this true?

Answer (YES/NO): NO